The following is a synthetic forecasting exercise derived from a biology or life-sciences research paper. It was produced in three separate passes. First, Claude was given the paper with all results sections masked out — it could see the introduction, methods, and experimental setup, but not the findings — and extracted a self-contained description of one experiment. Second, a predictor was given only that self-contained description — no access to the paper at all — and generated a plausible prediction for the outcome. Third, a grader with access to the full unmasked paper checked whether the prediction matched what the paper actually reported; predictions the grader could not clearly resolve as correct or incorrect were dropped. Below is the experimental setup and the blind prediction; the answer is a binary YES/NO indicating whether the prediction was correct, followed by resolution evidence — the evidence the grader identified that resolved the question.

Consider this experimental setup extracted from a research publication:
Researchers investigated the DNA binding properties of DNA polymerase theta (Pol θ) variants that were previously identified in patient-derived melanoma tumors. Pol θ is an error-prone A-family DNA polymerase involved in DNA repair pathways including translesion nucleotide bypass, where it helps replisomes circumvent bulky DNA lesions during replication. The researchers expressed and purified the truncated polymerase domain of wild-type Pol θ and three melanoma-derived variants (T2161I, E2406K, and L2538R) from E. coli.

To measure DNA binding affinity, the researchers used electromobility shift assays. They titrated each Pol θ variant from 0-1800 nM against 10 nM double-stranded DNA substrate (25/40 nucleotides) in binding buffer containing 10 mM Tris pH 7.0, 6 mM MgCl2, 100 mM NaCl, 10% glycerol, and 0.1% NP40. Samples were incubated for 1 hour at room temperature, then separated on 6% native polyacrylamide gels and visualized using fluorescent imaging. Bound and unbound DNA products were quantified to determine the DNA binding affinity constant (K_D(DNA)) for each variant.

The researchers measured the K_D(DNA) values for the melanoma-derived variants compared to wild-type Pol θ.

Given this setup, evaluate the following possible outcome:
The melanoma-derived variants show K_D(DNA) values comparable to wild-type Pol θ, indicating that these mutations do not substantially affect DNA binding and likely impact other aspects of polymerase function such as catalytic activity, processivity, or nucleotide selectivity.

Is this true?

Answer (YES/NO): NO